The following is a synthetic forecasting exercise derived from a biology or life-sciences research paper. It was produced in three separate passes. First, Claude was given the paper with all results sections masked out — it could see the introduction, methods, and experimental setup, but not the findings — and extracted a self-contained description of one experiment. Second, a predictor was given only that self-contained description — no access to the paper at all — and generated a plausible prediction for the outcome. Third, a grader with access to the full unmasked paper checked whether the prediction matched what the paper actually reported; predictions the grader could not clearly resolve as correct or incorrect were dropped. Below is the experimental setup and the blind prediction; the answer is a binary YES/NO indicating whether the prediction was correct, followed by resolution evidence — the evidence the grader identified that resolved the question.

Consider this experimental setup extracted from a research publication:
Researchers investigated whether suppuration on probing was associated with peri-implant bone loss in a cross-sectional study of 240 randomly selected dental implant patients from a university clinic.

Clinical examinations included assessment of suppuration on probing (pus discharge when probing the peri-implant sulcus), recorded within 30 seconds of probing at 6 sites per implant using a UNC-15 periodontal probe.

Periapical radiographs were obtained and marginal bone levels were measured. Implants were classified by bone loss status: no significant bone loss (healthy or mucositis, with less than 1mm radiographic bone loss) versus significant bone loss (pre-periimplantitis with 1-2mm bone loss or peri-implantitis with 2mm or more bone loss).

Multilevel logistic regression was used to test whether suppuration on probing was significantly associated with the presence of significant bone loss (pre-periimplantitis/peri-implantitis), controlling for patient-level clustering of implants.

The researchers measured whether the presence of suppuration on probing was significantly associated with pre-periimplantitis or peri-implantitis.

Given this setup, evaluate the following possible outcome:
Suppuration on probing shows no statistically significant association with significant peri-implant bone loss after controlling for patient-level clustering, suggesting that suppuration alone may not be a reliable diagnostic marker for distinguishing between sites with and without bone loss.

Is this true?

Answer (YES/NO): YES